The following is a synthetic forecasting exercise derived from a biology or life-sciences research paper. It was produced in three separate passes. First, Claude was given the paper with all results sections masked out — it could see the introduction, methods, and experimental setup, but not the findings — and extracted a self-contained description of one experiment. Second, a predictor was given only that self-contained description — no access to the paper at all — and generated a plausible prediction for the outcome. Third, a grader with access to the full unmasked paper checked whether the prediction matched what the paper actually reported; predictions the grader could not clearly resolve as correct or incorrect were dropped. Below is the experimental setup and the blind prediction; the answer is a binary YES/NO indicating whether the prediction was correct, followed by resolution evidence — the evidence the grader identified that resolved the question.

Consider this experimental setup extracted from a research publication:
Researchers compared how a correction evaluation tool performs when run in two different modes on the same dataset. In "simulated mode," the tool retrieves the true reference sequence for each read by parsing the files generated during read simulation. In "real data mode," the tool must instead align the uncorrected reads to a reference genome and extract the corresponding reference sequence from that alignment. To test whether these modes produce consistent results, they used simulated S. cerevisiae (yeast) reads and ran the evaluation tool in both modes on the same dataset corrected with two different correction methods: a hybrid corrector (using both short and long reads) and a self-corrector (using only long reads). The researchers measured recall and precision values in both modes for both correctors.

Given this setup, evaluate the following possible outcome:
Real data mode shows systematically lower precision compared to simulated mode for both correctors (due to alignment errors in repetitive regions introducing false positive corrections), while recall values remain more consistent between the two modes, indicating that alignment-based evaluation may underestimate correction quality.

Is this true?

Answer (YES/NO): NO